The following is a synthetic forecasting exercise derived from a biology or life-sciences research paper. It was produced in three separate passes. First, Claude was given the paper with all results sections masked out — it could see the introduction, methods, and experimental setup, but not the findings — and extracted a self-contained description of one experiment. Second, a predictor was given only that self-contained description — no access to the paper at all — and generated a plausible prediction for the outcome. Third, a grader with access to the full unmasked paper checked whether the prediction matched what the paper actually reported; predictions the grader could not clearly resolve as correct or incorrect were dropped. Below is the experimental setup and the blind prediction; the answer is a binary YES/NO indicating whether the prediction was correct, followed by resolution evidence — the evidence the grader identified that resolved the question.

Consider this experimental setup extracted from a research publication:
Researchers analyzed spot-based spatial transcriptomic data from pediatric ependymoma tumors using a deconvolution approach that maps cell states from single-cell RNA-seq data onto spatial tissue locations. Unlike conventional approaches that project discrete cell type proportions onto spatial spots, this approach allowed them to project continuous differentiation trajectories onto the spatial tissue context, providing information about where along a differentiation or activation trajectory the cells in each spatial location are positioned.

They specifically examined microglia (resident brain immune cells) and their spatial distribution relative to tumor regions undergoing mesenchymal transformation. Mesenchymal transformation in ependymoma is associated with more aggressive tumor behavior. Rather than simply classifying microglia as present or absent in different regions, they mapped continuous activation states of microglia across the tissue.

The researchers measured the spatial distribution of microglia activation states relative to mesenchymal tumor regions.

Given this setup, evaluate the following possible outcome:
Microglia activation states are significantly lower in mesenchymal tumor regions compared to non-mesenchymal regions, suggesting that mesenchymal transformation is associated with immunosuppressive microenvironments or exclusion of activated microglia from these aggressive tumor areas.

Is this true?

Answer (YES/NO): NO